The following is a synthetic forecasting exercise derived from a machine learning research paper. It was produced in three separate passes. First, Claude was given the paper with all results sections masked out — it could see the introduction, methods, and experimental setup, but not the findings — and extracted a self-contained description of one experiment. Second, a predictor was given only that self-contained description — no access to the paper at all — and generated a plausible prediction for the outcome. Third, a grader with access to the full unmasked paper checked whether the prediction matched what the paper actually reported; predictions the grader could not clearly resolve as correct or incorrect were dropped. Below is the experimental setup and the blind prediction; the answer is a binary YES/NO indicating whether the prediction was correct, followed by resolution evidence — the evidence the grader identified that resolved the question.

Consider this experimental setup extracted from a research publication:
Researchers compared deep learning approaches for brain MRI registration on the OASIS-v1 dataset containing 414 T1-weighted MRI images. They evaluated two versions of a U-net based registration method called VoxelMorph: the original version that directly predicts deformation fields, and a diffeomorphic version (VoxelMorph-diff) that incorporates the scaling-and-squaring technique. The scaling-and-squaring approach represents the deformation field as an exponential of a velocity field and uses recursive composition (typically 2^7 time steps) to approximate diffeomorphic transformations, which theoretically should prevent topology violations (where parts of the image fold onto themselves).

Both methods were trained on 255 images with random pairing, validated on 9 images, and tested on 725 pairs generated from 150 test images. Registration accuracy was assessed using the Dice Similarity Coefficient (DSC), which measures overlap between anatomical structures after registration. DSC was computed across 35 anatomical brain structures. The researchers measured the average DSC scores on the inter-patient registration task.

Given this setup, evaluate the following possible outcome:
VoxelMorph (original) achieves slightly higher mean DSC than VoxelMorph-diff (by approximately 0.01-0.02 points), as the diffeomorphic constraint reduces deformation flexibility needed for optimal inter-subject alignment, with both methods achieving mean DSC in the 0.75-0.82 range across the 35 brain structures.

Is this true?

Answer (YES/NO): NO